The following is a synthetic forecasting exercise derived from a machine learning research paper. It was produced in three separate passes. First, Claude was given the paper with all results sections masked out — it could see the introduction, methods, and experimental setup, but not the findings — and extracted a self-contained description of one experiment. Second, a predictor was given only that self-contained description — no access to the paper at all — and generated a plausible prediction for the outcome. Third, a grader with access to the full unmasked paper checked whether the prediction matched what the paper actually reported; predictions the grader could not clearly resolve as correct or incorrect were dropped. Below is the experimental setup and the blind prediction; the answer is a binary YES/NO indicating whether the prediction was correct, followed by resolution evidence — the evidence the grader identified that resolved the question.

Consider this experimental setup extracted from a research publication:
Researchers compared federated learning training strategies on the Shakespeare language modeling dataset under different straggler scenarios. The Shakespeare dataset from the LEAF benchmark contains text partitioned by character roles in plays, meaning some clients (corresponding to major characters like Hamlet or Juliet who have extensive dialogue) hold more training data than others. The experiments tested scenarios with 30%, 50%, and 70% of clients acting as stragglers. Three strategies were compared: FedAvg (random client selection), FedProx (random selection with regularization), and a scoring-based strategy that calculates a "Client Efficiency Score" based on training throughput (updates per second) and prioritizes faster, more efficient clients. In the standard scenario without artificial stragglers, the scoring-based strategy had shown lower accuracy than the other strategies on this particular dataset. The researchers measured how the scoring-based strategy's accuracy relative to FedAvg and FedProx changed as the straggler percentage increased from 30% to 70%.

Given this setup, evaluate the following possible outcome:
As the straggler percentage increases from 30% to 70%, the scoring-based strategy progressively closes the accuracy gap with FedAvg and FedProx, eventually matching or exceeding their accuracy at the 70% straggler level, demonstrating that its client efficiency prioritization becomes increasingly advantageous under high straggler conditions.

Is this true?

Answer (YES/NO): NO